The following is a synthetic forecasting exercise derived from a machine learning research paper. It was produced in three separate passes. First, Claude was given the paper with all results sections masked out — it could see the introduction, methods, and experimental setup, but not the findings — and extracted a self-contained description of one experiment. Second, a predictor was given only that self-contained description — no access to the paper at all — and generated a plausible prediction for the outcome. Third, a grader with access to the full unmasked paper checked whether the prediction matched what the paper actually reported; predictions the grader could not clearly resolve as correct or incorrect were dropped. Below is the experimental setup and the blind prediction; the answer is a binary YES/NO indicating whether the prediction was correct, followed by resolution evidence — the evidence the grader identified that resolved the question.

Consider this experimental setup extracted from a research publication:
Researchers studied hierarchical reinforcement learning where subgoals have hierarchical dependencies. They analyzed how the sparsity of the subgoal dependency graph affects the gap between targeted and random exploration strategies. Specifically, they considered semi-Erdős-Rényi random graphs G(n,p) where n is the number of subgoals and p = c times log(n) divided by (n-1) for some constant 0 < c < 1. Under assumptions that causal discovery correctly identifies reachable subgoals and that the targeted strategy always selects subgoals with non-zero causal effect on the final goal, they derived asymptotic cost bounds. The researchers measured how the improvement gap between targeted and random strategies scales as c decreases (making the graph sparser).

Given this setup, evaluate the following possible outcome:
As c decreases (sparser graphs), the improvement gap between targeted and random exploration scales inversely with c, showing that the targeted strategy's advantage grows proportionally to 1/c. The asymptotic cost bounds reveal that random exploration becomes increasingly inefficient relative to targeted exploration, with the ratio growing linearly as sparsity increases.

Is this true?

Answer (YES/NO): NO